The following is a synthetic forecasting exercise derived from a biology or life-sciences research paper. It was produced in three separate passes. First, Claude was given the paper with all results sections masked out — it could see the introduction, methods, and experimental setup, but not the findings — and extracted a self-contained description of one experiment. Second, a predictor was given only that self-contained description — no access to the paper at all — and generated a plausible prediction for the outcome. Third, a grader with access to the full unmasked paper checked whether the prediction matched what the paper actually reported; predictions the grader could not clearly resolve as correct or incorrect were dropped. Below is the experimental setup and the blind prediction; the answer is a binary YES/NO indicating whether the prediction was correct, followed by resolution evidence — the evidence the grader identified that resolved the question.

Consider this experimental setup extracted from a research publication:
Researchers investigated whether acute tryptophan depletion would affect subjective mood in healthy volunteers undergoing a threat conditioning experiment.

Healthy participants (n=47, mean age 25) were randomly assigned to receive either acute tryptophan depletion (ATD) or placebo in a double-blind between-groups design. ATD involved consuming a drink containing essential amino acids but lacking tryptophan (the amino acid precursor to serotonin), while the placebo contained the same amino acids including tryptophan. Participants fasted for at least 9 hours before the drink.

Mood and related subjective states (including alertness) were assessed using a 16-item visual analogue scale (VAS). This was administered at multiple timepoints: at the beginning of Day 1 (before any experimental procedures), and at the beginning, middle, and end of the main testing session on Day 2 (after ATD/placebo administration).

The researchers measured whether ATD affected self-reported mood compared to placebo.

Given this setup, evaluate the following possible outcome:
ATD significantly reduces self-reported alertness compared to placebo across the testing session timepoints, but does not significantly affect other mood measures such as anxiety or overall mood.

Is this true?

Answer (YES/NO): NO